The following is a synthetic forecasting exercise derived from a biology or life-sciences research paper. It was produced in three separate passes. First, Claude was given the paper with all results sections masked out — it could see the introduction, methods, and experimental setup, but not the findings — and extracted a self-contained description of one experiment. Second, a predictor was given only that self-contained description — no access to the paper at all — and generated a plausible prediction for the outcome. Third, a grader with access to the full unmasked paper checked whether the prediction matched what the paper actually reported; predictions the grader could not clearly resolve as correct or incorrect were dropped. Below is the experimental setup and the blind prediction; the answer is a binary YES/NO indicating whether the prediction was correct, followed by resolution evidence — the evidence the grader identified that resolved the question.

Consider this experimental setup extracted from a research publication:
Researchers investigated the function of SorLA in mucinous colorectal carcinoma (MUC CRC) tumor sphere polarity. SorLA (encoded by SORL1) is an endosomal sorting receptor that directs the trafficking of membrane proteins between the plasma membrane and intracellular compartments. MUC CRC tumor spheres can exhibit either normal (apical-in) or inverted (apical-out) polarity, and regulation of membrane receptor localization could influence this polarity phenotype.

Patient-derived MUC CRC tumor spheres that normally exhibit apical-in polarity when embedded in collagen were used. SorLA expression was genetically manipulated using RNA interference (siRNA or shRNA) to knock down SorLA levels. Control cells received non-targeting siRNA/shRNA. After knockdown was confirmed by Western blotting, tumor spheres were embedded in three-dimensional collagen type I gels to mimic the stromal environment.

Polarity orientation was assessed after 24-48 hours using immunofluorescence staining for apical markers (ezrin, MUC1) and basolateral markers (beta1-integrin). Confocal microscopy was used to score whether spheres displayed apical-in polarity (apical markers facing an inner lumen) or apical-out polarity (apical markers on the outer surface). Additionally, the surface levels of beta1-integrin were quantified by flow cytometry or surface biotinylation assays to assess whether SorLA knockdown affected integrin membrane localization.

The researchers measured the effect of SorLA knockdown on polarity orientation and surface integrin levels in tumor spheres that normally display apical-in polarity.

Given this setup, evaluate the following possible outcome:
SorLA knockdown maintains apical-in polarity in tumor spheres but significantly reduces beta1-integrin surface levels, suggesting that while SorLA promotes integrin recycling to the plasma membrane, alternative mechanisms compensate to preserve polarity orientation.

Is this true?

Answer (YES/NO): NO